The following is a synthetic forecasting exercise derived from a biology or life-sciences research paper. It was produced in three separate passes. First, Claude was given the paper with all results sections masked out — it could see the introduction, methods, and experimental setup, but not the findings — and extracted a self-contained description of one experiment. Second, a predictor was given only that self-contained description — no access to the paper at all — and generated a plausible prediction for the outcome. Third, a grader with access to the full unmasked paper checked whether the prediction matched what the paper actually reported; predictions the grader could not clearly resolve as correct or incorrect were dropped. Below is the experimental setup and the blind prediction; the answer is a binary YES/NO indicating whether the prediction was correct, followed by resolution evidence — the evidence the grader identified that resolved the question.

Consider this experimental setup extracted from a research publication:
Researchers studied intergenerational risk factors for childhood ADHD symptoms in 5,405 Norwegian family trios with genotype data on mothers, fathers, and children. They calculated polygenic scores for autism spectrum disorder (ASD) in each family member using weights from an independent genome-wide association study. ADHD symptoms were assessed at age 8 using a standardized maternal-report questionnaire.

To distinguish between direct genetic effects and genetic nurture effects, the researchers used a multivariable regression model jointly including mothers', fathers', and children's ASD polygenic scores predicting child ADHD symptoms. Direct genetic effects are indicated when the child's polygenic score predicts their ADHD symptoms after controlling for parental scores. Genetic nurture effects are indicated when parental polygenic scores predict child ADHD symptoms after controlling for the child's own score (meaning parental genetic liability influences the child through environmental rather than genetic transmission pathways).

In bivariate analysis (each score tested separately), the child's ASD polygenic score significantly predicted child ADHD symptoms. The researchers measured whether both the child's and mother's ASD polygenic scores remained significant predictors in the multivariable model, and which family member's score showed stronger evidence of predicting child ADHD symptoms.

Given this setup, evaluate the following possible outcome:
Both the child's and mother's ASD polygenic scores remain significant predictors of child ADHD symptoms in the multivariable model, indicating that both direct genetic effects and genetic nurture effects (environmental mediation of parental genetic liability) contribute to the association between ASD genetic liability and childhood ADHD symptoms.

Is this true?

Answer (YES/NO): NO